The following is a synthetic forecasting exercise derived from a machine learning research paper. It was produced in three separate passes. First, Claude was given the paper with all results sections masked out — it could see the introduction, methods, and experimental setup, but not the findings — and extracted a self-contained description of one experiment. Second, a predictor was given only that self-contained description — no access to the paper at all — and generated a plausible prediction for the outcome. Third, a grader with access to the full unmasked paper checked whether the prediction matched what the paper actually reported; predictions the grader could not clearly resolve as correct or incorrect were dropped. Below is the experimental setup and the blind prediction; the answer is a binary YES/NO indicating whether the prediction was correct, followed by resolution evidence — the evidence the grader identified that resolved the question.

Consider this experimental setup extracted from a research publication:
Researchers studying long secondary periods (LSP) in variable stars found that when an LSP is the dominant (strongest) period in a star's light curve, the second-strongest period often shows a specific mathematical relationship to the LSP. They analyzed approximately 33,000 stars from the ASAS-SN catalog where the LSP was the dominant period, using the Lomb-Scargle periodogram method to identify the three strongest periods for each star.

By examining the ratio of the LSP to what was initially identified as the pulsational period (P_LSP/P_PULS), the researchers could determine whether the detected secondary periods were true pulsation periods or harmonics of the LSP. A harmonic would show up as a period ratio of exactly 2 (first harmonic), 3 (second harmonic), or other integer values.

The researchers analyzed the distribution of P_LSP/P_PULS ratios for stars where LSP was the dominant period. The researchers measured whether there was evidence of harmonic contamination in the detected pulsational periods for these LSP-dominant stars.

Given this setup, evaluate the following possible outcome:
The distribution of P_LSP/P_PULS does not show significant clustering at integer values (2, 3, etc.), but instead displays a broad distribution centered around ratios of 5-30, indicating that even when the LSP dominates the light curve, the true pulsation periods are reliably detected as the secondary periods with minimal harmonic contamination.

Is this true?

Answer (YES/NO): NO